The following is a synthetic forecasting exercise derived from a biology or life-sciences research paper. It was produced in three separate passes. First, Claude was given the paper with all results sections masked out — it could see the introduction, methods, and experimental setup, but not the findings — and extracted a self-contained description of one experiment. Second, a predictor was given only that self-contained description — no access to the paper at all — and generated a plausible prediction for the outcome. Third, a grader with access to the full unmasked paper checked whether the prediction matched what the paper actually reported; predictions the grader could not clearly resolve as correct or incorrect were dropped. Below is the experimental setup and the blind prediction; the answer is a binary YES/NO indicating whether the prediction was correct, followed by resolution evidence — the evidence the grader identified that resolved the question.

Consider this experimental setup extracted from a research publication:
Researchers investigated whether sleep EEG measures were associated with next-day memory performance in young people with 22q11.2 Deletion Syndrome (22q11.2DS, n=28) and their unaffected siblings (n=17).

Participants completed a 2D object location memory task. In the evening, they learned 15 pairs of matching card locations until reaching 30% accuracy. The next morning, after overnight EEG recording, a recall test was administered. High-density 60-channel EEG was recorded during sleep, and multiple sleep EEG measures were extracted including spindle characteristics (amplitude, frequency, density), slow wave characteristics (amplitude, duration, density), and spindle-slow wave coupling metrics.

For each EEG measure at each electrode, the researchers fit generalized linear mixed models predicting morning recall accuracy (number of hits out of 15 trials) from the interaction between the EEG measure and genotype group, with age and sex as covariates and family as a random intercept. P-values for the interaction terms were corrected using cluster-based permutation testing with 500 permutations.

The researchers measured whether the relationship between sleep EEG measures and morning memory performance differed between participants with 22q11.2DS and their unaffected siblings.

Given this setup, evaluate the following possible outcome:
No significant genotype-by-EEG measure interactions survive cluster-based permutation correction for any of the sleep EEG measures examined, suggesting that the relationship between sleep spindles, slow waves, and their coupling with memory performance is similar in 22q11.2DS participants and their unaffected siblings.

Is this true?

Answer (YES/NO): NO